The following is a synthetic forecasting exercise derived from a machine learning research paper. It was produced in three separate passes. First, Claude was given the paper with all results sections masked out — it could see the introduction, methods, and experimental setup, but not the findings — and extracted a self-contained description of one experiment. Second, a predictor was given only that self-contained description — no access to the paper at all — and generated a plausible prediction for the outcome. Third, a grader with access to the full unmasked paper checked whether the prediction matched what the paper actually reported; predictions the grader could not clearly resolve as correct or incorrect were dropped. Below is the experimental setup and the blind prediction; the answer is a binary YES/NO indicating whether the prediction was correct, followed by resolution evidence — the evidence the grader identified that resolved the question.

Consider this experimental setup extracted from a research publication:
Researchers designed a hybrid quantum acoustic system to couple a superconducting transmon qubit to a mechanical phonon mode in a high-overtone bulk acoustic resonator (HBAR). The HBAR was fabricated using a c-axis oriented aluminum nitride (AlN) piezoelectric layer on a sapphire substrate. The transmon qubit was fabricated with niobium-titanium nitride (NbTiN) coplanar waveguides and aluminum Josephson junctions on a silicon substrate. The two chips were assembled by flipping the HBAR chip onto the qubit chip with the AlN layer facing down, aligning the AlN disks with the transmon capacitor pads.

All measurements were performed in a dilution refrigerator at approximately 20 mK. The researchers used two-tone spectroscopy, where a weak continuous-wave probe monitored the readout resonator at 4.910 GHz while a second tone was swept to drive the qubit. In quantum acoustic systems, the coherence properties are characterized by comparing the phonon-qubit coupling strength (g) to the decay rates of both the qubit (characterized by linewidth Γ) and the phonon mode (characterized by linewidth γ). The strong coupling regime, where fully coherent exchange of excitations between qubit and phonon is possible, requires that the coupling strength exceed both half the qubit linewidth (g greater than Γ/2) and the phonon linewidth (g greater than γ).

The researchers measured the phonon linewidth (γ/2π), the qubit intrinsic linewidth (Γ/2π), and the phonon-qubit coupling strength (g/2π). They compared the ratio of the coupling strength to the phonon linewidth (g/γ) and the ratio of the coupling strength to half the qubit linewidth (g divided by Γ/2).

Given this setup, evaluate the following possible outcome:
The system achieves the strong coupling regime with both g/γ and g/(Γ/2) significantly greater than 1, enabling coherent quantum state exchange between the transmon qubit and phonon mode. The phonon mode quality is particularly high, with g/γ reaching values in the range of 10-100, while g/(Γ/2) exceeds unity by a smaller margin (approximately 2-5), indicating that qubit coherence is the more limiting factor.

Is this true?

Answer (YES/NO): NO